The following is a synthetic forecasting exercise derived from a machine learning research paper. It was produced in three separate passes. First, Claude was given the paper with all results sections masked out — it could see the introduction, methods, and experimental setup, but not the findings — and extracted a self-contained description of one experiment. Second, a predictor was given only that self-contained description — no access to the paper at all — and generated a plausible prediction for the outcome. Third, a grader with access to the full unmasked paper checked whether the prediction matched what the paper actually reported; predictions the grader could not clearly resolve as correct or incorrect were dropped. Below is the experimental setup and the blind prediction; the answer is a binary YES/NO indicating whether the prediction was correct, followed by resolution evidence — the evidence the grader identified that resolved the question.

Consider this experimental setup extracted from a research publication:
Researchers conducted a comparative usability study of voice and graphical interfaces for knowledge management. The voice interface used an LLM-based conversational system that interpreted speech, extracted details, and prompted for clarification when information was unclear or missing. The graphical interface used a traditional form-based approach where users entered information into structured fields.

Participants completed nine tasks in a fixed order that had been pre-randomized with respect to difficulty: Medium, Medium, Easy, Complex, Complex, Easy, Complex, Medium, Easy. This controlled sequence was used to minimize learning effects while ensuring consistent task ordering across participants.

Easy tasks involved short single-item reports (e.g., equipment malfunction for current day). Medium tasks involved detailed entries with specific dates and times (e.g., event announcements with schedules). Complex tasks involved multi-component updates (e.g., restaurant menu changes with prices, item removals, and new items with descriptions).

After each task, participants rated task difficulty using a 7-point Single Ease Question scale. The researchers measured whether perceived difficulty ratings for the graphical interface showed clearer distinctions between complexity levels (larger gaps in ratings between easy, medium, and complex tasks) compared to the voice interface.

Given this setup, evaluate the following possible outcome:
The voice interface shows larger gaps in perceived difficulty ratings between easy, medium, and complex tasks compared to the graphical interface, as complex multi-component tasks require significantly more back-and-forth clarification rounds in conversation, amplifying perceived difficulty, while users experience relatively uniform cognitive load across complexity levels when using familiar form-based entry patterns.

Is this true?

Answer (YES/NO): YES